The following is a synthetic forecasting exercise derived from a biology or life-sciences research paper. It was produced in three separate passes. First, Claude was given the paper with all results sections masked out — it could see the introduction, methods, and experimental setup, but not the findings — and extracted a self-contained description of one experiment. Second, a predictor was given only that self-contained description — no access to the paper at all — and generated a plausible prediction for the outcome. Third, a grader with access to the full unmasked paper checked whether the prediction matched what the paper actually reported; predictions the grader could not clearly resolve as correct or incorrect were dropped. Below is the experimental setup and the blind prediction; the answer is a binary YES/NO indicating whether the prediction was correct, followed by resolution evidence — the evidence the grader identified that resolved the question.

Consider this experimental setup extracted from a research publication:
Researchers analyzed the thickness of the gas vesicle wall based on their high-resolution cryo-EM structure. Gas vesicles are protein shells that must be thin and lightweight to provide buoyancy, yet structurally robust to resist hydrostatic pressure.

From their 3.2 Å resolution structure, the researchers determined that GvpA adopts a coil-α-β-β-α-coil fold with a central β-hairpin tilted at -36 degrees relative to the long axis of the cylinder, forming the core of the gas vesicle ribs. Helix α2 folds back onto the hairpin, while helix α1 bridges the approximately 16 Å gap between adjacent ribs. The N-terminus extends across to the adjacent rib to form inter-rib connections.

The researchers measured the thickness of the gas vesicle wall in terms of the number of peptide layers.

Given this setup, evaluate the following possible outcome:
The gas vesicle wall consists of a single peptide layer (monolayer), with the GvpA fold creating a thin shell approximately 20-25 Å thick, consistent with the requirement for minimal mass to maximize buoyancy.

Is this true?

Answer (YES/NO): NO